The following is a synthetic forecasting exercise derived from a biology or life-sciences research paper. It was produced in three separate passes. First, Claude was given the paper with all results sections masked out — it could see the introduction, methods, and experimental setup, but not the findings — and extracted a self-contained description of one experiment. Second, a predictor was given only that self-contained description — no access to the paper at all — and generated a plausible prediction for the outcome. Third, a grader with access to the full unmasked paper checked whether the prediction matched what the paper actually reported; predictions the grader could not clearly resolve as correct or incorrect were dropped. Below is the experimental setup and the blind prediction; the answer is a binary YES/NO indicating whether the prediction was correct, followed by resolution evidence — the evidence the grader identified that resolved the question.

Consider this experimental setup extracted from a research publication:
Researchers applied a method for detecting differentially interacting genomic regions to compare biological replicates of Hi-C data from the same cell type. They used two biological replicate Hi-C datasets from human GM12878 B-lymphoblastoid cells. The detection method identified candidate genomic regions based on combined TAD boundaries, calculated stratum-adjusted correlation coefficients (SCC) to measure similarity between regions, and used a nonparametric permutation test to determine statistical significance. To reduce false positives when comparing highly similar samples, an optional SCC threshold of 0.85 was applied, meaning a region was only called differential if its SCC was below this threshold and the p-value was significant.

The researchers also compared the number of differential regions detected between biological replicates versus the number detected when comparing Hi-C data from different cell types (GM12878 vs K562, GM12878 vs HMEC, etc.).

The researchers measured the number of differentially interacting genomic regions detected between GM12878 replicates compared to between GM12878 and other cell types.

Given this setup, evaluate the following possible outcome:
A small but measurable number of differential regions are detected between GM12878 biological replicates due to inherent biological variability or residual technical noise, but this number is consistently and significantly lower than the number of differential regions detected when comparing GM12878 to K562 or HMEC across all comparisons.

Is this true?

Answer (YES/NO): YES